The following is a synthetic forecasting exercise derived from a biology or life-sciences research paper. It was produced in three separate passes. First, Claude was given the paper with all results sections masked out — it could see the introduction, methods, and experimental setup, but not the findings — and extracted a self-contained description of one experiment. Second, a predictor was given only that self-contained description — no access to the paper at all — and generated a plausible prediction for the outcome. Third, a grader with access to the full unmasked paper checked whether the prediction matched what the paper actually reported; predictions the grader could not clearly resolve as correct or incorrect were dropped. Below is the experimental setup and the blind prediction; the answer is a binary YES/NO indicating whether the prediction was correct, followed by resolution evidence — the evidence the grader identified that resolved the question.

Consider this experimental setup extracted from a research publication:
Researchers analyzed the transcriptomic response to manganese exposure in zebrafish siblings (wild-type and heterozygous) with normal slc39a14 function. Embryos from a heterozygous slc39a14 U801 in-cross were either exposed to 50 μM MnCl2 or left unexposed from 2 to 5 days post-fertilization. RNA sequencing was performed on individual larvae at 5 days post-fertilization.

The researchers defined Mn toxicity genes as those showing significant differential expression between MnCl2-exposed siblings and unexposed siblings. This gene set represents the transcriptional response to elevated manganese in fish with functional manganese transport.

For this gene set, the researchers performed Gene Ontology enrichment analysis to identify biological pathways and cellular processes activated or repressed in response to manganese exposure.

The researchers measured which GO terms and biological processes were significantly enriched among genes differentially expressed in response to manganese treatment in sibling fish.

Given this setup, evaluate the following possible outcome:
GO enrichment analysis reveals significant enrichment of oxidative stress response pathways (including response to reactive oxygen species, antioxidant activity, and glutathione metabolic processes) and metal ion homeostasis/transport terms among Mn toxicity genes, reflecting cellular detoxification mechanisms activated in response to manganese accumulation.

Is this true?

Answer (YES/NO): NO